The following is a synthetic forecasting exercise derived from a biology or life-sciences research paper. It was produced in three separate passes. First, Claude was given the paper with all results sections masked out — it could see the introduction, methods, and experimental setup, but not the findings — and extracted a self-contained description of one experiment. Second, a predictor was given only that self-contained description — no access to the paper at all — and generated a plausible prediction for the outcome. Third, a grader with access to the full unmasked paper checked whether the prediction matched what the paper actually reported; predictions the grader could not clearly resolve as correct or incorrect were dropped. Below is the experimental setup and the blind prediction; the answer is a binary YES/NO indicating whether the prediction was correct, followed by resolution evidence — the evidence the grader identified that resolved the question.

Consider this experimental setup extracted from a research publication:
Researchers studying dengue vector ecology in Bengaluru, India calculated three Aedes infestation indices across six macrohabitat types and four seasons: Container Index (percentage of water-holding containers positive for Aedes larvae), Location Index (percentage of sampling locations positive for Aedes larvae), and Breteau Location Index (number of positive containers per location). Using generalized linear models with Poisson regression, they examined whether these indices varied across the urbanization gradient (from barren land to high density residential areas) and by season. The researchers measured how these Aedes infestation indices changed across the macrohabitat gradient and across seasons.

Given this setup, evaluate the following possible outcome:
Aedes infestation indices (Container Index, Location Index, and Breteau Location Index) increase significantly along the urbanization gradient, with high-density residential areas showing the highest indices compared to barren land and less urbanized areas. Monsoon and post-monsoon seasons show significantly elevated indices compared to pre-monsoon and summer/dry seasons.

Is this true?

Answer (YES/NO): NO